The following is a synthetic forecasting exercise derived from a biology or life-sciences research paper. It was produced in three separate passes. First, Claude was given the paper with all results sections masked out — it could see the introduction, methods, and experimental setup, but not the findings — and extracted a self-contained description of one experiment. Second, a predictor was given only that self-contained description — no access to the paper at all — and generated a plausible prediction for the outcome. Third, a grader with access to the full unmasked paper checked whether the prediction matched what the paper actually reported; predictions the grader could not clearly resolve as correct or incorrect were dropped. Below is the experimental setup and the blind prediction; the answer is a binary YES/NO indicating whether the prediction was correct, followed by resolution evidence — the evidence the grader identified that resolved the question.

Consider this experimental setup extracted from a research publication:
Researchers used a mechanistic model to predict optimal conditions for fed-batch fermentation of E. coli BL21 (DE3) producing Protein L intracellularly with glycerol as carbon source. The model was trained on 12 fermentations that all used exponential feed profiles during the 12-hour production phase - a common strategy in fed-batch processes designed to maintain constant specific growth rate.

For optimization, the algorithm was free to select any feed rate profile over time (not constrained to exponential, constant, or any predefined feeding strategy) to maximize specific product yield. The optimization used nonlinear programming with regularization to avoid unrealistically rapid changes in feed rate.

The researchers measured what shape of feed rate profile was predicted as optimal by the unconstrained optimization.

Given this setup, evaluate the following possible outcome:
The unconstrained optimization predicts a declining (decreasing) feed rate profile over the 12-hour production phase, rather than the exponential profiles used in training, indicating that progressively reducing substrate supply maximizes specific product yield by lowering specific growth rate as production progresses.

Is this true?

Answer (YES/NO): NO